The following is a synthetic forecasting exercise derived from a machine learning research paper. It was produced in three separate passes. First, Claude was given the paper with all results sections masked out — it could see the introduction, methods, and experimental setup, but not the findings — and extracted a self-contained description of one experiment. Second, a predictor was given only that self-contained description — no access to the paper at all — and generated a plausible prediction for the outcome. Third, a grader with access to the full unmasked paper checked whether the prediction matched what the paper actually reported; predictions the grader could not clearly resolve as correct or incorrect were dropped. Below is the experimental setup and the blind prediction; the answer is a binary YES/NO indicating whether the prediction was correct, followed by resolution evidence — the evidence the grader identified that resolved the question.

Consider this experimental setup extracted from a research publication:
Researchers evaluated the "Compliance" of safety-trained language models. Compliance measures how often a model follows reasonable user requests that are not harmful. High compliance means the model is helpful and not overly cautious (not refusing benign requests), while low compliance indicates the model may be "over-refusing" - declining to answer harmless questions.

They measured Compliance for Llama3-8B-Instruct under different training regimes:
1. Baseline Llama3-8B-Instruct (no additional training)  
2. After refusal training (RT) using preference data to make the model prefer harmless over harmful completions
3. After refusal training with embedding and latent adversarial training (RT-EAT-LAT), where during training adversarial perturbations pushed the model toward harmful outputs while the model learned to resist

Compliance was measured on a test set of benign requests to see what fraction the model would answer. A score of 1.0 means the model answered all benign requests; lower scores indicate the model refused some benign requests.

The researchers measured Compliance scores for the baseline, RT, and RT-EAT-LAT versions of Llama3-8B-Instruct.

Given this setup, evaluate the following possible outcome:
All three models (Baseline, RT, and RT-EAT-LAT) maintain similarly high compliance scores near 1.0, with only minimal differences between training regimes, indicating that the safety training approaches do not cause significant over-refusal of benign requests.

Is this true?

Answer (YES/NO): YES